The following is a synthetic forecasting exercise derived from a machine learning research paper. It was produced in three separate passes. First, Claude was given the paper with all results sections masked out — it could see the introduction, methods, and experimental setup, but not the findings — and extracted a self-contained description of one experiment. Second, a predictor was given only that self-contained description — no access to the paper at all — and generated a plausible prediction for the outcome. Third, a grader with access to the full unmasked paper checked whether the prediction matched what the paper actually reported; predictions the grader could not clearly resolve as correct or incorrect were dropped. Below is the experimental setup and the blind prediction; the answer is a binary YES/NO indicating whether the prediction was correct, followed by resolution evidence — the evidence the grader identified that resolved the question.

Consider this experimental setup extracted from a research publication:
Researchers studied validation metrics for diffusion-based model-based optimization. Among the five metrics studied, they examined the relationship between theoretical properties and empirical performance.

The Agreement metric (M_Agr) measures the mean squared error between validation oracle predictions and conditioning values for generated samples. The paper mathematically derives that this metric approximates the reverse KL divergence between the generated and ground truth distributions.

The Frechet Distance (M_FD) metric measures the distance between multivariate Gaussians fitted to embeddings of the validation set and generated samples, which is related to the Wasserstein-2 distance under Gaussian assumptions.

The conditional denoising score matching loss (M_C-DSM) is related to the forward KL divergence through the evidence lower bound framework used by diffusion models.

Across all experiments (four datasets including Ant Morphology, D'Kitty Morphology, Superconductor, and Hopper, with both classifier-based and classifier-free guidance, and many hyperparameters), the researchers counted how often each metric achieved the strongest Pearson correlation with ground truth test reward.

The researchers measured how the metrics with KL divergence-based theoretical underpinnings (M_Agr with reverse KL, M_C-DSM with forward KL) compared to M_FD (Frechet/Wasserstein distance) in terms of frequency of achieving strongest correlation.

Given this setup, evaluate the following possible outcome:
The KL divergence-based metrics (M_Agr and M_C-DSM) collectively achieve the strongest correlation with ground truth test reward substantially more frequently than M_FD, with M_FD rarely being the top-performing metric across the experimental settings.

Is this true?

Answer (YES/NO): NO